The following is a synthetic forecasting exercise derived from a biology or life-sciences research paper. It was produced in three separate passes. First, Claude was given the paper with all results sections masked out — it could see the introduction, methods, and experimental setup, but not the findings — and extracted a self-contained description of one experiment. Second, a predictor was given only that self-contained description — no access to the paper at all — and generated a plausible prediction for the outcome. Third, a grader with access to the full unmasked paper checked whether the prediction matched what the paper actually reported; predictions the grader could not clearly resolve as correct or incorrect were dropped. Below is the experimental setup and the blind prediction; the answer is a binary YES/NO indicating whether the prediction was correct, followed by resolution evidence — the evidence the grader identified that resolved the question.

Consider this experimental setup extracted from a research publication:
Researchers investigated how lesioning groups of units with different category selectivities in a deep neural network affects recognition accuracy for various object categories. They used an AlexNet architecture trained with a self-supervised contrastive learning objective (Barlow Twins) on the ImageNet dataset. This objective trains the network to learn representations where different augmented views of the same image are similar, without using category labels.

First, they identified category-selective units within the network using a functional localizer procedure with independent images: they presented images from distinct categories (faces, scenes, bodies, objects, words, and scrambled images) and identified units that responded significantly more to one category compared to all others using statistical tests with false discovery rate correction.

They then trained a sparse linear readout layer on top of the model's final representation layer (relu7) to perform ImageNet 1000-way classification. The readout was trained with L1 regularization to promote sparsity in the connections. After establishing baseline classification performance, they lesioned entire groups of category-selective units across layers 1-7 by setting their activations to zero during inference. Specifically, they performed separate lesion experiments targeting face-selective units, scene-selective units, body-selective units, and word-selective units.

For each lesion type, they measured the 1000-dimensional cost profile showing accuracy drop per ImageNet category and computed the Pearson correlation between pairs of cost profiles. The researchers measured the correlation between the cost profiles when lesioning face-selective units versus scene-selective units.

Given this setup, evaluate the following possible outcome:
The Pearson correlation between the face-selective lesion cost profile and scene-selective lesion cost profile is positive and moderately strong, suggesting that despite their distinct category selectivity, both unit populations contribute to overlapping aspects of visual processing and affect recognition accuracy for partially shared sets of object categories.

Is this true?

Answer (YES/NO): NO